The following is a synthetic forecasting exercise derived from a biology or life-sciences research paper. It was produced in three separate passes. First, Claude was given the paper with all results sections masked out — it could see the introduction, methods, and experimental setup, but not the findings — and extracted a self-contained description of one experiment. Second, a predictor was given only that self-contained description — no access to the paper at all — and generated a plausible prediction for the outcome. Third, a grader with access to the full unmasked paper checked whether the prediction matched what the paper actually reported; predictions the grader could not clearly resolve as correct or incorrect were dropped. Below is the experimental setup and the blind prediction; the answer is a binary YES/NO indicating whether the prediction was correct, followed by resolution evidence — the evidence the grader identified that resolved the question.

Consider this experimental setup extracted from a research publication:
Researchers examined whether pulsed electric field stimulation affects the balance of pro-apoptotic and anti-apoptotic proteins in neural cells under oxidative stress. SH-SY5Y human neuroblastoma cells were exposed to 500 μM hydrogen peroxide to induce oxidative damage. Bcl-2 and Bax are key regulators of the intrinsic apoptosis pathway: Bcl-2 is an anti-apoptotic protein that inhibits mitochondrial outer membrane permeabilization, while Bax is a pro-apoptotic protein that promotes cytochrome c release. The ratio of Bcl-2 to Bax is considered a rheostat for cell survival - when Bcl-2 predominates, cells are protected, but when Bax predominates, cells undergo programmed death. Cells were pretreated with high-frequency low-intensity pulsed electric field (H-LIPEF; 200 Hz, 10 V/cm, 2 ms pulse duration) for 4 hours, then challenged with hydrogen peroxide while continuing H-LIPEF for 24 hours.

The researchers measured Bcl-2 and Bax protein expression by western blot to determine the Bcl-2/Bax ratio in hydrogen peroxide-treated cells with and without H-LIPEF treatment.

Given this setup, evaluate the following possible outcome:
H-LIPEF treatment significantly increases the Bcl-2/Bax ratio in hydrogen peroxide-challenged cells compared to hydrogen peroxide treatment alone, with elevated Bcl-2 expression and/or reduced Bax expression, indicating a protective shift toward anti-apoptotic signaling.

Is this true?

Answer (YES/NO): YES